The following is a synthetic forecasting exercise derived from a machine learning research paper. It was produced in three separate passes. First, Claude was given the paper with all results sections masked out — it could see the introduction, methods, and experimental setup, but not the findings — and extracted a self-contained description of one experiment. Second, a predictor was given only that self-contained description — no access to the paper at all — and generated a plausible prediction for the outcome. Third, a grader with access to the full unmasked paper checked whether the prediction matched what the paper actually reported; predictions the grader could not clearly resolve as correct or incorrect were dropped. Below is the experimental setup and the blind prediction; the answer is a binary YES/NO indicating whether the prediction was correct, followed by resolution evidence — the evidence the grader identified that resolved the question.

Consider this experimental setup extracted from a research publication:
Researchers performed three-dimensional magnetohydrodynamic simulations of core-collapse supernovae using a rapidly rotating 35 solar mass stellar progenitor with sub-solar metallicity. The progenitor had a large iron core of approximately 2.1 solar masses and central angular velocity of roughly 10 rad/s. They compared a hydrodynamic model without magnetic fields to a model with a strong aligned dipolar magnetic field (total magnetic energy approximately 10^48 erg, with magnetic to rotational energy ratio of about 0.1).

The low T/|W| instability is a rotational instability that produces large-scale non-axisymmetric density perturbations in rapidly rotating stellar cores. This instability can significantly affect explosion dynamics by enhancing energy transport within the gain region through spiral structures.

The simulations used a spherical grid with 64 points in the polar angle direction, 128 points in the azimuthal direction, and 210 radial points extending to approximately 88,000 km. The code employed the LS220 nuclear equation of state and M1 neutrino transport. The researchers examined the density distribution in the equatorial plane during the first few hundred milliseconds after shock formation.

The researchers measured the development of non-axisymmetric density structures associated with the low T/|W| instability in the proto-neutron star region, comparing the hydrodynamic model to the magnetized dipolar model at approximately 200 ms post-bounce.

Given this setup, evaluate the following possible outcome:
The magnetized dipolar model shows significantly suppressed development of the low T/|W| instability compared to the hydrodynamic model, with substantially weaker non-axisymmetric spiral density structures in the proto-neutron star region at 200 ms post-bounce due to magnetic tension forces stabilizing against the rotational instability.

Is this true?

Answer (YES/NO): NO